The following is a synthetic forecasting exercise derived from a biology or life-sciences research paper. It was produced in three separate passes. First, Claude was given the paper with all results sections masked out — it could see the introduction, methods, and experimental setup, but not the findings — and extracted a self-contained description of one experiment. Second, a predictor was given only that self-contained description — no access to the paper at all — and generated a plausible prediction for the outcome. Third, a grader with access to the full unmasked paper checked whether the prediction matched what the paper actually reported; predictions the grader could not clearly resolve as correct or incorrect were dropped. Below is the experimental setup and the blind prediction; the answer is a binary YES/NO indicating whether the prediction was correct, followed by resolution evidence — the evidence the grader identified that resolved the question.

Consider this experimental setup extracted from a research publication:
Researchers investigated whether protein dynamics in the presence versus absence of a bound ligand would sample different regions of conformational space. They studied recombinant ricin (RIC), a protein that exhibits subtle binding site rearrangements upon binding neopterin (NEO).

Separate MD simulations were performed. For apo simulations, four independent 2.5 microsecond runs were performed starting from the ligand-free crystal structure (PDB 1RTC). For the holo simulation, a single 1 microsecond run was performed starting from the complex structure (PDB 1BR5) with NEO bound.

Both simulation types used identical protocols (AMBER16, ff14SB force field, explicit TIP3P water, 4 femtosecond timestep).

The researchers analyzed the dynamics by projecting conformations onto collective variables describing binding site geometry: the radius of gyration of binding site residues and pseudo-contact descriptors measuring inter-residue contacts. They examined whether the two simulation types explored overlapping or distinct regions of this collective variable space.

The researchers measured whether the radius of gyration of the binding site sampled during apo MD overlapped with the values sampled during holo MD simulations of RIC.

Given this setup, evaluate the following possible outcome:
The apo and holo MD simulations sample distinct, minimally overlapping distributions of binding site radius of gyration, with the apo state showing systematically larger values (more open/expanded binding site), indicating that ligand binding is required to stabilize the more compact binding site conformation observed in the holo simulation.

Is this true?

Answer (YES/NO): NO